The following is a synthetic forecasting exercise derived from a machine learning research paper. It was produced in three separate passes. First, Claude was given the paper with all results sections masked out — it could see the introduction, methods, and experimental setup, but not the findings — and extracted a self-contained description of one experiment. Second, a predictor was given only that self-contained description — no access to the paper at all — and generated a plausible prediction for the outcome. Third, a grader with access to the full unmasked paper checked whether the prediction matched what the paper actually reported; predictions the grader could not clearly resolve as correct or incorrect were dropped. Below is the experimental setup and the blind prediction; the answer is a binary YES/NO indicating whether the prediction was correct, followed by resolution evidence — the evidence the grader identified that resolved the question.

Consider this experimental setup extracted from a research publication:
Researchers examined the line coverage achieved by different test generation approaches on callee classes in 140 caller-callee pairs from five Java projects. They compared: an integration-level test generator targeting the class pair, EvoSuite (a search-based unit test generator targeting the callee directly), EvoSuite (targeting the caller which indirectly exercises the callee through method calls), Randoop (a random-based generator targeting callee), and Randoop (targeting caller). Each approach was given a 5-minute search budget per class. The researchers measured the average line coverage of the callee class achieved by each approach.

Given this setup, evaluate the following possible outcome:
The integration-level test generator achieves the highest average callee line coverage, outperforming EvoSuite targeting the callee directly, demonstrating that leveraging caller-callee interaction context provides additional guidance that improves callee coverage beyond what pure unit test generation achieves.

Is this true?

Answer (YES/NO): NO